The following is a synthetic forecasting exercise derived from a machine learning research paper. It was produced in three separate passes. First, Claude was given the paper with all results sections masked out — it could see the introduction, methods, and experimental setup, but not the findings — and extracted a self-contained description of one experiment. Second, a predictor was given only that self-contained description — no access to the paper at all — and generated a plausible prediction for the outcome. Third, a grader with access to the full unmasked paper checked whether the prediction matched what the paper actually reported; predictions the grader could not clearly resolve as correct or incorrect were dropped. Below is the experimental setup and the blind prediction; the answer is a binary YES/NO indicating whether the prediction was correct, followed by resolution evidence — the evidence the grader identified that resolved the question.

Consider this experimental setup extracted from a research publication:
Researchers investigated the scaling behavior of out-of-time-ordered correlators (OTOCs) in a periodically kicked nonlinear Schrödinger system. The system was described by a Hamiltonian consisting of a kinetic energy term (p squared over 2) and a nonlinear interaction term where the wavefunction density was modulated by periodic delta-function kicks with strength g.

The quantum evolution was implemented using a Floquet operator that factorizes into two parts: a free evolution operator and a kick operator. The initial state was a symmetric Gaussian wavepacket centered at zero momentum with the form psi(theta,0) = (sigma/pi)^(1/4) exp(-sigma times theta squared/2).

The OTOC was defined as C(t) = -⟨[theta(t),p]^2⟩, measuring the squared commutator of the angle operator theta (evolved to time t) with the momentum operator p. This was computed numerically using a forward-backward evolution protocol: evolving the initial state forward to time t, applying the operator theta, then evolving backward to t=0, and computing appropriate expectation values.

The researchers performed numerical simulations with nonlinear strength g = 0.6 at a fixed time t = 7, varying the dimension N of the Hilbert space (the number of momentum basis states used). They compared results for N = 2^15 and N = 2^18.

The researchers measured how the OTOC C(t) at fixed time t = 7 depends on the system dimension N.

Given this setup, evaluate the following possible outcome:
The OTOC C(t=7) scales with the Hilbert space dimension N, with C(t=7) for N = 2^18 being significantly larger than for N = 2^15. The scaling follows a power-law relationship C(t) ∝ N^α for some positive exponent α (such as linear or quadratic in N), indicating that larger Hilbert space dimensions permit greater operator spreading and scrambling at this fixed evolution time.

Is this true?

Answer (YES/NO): YES